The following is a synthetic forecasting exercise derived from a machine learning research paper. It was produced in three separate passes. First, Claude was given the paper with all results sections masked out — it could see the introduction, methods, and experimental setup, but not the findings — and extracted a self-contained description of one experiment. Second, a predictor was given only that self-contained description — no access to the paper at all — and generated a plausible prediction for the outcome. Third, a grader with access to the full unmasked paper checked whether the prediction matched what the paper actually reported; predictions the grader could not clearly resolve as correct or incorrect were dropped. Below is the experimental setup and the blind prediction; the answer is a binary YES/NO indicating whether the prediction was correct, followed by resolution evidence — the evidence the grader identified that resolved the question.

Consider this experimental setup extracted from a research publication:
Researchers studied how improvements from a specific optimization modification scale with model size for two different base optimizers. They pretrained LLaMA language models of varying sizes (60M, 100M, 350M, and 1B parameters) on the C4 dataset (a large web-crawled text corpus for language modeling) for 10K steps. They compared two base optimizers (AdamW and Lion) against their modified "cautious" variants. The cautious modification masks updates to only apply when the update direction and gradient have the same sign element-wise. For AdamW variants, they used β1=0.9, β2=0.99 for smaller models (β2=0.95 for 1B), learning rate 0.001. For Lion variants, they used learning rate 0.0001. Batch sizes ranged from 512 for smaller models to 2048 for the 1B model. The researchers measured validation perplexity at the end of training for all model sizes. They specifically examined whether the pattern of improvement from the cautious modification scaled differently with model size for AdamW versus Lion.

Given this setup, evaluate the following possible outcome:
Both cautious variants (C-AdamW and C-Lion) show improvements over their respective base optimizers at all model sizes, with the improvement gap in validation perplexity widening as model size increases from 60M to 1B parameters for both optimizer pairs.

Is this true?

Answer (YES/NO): NO